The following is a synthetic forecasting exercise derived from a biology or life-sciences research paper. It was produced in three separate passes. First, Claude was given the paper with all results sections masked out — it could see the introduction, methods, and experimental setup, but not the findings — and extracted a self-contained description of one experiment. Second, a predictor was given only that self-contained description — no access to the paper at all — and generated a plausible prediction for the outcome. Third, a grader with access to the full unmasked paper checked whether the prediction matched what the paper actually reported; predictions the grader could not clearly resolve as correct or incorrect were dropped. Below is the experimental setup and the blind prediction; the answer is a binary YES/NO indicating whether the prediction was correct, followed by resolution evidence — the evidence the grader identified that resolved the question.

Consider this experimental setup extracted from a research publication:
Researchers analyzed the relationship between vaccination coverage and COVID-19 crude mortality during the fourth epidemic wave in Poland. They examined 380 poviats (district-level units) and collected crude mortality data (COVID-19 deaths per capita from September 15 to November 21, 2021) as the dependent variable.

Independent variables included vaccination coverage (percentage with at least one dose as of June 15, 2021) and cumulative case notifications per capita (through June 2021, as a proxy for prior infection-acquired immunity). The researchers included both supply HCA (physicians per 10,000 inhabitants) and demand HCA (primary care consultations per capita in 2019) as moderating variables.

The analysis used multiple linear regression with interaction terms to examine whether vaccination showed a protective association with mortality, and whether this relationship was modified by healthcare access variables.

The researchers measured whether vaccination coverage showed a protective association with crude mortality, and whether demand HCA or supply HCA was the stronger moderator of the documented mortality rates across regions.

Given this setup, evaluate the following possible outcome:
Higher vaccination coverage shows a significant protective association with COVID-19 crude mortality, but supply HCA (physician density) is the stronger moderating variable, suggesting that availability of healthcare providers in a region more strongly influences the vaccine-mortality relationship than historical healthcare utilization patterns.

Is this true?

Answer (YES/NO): NO